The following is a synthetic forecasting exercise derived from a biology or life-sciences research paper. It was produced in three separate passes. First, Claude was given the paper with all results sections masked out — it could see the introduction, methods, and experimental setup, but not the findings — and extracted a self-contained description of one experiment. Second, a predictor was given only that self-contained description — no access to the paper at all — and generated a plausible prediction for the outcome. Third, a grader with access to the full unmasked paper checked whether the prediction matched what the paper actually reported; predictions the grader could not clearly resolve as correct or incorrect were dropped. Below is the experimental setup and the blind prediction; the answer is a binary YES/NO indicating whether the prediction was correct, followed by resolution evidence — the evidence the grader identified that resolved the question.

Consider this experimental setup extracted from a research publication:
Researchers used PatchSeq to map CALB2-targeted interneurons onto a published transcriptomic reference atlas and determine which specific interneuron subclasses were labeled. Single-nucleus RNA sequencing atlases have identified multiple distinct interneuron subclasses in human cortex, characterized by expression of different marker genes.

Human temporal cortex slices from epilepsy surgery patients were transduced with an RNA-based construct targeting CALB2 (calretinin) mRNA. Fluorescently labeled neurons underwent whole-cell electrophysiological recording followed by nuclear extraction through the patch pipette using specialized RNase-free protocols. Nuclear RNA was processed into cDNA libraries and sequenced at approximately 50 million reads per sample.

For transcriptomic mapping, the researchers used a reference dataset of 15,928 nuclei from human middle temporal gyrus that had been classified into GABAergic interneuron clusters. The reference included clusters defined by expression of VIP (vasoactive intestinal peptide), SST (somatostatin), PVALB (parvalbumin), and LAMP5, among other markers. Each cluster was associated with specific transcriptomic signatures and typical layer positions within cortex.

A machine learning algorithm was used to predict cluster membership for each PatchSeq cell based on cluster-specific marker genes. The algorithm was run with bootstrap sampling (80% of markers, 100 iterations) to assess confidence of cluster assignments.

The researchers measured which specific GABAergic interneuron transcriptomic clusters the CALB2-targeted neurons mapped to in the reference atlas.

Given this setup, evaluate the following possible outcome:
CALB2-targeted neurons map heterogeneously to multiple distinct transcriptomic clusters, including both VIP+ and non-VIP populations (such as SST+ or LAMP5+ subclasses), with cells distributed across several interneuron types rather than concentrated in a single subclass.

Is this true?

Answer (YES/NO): NO